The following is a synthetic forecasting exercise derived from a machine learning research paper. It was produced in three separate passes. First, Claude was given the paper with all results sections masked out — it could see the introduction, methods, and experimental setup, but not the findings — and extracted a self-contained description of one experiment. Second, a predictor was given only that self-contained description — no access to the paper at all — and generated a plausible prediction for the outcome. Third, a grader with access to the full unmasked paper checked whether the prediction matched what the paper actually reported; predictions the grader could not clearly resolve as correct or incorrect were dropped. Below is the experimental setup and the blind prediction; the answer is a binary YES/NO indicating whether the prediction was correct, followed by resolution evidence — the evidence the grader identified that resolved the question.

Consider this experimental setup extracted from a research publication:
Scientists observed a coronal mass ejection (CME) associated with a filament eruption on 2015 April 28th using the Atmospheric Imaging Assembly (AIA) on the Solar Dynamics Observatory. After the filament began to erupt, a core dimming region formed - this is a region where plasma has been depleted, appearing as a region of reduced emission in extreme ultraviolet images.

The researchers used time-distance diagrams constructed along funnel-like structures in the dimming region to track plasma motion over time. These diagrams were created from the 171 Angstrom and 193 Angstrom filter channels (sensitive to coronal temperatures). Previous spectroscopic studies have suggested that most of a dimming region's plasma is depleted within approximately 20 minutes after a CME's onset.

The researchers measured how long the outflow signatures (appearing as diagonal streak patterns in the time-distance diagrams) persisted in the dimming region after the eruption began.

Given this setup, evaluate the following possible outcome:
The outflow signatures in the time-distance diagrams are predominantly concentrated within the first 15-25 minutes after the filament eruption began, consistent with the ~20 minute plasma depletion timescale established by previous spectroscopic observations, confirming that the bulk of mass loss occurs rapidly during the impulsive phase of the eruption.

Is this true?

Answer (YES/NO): NO